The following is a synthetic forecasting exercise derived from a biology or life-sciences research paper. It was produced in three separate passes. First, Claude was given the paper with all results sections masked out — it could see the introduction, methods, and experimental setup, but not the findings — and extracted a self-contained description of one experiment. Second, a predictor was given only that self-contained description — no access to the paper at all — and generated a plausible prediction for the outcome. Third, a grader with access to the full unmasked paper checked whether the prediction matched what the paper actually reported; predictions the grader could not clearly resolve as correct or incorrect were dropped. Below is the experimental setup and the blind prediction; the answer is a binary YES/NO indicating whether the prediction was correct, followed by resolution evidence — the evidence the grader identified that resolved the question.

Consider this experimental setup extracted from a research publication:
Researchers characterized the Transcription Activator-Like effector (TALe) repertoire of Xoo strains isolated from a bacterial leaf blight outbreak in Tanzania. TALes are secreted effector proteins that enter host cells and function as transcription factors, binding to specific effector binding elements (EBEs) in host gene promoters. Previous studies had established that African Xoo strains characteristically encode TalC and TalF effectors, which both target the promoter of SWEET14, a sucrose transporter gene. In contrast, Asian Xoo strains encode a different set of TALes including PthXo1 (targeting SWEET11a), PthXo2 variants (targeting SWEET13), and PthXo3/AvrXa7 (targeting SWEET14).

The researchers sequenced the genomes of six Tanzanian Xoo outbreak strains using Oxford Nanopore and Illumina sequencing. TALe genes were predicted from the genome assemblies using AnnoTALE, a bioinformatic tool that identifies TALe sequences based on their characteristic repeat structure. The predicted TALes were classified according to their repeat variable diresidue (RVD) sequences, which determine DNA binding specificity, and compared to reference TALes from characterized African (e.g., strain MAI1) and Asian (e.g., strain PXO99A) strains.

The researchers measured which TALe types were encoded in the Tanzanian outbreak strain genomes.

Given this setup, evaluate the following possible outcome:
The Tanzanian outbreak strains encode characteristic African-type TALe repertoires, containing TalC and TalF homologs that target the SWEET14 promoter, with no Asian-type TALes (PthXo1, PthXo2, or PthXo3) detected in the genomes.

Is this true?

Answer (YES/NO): NO